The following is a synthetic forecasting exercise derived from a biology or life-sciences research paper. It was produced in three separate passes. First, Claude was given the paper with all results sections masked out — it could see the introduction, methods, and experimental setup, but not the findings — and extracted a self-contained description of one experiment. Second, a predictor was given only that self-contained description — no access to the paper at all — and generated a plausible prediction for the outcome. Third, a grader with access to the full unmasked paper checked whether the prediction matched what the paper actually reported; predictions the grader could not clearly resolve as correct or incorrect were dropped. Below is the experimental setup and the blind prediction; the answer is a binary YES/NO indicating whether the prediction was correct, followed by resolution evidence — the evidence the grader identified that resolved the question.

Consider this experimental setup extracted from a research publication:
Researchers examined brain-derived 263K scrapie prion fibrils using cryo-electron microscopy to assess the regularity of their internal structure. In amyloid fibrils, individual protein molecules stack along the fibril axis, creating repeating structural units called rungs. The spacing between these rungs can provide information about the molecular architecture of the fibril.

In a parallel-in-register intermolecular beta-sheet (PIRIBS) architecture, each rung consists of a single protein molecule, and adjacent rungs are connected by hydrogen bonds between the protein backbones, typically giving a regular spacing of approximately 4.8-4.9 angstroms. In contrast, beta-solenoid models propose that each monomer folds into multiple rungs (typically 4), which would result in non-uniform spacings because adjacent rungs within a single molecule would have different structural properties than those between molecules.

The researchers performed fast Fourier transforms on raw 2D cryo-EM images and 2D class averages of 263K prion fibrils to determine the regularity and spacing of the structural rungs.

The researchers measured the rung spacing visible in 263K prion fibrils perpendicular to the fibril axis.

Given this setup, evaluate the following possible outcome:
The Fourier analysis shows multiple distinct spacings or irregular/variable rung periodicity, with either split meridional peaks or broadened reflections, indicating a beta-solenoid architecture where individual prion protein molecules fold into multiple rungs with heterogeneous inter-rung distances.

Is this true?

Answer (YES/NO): NO